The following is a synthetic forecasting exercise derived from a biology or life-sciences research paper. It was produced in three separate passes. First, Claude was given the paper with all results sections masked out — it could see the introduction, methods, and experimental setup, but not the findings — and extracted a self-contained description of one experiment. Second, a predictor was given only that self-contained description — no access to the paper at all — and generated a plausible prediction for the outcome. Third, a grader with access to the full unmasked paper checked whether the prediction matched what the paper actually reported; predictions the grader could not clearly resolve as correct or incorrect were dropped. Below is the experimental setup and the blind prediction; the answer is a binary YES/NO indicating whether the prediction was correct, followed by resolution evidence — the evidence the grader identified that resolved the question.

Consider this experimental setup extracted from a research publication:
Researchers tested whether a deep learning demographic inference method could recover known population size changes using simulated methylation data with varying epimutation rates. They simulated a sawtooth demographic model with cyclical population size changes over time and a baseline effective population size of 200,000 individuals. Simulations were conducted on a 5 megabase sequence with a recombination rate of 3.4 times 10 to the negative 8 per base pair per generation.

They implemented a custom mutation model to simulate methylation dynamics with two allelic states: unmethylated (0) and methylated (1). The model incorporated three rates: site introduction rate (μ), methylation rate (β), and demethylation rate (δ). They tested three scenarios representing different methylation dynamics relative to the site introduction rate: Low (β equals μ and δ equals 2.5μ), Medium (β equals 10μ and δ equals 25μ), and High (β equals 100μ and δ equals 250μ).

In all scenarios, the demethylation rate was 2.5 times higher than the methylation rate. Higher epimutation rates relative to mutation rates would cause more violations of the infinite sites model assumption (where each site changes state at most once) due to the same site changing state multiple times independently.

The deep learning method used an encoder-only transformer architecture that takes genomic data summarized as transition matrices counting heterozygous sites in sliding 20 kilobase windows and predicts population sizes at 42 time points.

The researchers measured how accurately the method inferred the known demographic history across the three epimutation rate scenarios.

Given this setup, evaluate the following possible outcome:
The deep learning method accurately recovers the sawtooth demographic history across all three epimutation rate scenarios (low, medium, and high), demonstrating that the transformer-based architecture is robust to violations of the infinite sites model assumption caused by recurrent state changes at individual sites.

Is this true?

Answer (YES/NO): NO